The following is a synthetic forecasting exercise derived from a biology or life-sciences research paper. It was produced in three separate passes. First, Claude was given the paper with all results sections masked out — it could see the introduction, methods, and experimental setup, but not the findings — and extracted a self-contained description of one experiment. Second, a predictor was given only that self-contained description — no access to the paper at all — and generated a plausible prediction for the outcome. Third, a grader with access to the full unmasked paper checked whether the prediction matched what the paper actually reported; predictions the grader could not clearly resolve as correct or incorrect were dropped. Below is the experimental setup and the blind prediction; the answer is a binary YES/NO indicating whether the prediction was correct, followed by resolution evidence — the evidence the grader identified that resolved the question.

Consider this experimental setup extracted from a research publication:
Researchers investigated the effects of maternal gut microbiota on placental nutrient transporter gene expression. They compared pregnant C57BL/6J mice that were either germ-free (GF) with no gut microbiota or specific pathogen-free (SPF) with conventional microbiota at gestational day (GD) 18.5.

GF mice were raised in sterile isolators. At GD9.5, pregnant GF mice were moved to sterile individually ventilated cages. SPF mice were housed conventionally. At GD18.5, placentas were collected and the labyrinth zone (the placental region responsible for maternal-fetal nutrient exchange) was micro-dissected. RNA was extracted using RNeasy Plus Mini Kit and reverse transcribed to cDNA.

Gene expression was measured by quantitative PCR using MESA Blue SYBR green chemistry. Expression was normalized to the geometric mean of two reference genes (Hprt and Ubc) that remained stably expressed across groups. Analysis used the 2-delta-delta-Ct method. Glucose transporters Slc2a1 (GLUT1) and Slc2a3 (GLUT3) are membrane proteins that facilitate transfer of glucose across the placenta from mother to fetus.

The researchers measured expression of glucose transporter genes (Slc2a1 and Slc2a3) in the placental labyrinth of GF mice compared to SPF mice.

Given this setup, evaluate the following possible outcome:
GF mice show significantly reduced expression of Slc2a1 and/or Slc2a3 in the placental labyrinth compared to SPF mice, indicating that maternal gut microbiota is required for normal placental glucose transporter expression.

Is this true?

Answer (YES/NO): NO